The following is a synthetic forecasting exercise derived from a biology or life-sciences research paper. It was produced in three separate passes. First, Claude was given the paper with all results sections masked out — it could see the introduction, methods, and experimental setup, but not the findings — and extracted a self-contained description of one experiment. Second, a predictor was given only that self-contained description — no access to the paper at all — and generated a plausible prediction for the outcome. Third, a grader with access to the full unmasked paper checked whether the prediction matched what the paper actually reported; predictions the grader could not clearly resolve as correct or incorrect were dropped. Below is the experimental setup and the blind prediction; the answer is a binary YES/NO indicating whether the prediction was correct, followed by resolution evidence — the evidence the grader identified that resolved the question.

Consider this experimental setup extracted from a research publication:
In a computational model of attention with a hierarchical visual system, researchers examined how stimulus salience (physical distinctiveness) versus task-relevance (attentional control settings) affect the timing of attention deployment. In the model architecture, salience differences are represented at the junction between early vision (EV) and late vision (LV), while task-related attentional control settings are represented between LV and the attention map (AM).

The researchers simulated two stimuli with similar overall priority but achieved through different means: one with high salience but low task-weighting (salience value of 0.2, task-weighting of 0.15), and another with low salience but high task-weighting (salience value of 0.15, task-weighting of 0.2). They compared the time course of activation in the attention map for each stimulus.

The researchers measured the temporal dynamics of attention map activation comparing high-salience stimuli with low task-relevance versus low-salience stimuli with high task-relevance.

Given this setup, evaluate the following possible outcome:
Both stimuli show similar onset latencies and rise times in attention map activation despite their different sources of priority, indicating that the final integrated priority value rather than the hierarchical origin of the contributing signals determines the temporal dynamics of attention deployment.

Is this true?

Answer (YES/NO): NO